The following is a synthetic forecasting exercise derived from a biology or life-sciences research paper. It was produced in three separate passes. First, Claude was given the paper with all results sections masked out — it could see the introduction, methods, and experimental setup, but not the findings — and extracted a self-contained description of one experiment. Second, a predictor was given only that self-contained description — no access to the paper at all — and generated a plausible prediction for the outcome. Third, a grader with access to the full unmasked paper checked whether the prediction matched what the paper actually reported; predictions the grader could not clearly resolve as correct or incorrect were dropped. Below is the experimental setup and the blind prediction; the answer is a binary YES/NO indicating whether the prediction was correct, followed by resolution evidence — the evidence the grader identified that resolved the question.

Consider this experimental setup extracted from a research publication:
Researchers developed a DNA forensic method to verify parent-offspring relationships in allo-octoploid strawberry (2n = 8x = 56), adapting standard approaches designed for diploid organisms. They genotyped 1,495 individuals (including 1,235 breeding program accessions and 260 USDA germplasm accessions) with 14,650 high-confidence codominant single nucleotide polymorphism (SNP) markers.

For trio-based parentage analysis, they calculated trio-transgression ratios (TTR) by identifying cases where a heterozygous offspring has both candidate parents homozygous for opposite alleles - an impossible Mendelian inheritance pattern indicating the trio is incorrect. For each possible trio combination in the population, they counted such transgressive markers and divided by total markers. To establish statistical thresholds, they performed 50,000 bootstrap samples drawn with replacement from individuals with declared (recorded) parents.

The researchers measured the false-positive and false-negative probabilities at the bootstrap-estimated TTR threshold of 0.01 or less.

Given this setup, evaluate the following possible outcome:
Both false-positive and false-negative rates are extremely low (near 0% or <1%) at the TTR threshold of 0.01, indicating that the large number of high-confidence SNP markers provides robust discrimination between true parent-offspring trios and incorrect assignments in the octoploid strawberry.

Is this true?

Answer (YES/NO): YES